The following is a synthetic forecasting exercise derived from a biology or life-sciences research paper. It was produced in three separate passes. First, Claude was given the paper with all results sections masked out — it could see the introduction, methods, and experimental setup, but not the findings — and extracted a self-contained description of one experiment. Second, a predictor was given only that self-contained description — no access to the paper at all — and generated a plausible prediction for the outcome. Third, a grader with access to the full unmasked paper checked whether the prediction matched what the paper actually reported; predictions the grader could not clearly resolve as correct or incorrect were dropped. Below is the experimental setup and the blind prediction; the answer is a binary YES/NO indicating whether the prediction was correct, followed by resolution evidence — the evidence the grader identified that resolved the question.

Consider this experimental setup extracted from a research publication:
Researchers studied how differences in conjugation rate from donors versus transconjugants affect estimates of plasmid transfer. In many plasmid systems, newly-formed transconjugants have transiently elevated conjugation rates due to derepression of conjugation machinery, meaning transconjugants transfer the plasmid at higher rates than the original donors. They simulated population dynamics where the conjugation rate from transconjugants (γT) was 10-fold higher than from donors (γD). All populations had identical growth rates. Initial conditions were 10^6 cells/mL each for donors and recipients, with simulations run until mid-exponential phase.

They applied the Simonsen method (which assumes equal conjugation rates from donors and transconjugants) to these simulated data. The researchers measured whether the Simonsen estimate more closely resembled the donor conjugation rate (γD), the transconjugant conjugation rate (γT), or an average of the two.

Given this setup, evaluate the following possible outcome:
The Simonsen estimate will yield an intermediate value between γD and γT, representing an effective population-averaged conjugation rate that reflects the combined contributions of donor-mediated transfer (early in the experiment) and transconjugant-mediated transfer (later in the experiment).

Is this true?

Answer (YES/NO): YES